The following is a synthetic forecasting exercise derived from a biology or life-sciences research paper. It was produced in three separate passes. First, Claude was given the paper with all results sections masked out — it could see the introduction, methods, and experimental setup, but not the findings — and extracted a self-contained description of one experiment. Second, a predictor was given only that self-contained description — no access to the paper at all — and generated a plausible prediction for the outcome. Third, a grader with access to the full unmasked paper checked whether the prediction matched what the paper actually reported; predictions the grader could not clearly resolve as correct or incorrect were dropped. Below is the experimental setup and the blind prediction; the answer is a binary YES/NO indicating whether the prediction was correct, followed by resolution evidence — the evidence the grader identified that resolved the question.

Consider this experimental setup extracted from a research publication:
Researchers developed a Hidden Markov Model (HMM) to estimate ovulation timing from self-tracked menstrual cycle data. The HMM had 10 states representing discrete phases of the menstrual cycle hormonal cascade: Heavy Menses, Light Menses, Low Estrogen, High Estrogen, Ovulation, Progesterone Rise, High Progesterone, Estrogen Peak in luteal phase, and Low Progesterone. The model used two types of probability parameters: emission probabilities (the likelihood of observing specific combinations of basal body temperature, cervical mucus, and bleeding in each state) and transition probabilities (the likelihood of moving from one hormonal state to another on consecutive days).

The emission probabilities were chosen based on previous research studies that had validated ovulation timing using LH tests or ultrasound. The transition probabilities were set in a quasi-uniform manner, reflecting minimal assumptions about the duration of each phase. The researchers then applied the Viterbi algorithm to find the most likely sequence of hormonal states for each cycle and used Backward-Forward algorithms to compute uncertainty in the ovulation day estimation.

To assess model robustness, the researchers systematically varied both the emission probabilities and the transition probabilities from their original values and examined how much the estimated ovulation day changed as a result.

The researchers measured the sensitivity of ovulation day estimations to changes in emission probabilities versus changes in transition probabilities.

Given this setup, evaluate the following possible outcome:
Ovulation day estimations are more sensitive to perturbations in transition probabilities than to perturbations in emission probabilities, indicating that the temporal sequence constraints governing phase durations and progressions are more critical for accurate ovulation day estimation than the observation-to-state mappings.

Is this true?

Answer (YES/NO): NO